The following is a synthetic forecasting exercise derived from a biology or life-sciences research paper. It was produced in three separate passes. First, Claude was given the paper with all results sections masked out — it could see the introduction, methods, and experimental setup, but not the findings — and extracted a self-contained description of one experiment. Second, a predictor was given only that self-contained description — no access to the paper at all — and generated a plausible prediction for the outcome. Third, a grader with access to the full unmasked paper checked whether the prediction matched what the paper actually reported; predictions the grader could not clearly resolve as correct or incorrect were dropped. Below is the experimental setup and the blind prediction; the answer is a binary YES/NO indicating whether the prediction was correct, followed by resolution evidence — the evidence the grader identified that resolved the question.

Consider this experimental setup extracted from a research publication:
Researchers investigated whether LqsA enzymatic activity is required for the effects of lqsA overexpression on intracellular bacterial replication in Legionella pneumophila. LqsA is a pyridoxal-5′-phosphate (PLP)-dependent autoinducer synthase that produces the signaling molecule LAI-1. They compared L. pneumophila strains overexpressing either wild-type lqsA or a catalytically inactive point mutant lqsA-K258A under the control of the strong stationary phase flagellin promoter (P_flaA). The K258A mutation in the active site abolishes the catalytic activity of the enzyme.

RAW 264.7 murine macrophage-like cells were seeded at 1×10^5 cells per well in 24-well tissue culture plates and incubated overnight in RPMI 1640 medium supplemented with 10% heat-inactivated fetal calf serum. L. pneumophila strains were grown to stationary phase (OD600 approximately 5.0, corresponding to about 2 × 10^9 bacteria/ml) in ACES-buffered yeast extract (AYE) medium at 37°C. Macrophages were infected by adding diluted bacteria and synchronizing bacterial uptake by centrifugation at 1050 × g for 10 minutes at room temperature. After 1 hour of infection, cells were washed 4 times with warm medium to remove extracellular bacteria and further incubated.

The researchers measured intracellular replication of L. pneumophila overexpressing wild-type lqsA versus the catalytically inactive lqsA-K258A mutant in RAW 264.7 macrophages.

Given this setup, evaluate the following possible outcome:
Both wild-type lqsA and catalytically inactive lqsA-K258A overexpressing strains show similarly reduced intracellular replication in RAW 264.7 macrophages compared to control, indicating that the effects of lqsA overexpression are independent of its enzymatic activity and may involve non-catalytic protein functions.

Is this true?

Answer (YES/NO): NO